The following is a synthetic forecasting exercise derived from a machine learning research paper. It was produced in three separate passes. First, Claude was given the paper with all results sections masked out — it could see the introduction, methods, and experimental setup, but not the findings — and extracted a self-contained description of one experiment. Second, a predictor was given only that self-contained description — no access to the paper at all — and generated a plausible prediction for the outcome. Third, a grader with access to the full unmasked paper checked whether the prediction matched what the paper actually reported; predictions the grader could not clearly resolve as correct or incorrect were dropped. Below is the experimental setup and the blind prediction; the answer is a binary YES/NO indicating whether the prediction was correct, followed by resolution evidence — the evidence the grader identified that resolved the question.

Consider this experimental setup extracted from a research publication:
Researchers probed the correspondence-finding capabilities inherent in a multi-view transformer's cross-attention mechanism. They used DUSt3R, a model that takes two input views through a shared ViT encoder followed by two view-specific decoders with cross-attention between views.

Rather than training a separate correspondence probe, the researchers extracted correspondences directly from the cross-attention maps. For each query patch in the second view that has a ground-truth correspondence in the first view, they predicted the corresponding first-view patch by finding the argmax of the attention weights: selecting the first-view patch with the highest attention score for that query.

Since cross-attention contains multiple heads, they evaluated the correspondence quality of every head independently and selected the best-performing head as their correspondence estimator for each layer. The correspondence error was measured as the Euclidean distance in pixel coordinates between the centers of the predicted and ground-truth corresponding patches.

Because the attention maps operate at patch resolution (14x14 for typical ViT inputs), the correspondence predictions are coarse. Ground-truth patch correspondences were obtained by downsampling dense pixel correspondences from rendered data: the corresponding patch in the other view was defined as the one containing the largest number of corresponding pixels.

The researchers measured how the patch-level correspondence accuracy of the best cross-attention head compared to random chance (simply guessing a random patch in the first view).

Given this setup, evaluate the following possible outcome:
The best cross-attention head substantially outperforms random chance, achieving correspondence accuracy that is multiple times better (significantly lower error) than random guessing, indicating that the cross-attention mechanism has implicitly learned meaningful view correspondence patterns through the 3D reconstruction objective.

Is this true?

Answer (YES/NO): YES